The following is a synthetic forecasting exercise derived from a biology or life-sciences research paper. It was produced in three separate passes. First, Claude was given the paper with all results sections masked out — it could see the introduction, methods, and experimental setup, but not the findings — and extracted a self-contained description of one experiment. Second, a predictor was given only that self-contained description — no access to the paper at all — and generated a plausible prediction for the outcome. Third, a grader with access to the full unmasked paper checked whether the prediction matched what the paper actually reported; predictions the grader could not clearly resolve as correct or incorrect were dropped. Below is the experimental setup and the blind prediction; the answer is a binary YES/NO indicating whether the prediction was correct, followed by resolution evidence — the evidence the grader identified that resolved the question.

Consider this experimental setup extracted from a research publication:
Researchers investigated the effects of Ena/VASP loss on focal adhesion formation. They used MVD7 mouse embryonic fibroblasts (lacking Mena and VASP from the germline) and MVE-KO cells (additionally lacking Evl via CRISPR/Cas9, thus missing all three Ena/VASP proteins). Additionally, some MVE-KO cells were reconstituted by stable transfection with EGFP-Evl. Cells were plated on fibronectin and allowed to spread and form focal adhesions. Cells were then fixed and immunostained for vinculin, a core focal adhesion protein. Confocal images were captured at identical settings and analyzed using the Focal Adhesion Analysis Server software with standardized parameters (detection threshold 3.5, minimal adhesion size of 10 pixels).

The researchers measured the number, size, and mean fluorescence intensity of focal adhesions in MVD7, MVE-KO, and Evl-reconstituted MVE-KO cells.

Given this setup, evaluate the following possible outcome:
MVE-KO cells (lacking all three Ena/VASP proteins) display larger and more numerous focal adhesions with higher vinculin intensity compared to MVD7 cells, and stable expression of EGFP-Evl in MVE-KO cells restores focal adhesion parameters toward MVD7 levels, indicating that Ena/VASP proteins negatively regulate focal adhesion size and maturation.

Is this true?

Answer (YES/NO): NO